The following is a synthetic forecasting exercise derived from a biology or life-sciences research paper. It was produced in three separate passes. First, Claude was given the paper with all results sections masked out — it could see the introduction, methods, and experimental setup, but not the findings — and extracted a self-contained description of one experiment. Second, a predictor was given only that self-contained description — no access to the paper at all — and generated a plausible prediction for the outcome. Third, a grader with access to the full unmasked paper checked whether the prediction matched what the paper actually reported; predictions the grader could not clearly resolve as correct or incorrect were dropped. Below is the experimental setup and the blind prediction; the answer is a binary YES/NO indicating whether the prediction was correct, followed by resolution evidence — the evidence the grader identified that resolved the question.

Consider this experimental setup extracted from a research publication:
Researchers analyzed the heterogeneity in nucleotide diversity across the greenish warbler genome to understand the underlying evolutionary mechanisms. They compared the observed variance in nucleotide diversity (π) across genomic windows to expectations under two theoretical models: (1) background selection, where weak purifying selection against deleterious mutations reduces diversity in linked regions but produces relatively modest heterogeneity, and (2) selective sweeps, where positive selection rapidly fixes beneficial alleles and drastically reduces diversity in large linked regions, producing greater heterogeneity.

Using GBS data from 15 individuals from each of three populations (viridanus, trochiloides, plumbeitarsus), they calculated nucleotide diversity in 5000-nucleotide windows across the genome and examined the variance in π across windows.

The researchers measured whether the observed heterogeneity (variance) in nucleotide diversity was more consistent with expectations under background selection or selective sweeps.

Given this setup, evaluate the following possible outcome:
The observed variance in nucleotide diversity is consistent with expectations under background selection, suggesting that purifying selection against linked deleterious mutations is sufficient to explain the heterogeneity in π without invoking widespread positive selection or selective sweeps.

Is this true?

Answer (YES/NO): NO